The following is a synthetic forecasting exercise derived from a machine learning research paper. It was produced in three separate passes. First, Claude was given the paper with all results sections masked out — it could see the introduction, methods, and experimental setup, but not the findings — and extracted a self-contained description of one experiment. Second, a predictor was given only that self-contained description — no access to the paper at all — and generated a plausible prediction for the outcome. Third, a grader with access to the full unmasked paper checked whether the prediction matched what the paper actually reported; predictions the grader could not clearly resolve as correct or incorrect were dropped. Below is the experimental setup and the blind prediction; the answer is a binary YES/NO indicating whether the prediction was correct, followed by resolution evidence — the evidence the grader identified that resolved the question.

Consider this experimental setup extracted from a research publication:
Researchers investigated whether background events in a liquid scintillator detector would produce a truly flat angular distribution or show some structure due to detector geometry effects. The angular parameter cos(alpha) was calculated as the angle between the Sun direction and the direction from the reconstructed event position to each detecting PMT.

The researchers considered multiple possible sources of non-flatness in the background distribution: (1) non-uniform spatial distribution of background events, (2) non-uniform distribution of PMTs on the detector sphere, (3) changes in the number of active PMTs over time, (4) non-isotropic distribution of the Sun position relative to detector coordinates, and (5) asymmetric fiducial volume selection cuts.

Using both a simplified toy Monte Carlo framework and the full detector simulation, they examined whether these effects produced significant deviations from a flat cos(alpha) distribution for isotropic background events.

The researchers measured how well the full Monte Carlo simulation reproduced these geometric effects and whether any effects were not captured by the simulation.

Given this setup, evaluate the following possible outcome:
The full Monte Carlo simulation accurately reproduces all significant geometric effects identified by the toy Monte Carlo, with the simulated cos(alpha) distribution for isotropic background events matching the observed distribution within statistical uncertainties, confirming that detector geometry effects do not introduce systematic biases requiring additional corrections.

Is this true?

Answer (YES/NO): YES